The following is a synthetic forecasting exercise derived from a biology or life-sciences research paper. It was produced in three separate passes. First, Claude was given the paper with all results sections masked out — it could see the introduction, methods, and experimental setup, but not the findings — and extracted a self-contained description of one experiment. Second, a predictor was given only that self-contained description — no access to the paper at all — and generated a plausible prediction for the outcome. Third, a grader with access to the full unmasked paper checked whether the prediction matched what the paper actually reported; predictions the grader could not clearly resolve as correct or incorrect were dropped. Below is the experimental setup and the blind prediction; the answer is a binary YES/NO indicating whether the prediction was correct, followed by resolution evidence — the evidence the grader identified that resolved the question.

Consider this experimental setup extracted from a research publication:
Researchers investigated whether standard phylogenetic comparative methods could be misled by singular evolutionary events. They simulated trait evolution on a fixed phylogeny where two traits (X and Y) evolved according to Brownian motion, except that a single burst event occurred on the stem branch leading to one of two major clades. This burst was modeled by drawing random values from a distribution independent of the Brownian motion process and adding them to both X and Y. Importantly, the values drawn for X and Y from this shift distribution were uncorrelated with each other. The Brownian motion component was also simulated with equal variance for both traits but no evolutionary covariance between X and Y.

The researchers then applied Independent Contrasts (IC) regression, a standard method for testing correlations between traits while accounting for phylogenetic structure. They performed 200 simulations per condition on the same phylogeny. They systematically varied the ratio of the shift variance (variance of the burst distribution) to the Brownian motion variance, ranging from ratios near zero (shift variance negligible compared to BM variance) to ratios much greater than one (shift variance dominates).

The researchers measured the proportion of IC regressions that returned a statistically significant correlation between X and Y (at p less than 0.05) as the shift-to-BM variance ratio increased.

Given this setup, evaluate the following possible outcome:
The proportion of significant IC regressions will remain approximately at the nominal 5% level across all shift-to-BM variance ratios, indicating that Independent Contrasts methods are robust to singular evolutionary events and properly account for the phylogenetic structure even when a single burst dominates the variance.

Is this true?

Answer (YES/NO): NO